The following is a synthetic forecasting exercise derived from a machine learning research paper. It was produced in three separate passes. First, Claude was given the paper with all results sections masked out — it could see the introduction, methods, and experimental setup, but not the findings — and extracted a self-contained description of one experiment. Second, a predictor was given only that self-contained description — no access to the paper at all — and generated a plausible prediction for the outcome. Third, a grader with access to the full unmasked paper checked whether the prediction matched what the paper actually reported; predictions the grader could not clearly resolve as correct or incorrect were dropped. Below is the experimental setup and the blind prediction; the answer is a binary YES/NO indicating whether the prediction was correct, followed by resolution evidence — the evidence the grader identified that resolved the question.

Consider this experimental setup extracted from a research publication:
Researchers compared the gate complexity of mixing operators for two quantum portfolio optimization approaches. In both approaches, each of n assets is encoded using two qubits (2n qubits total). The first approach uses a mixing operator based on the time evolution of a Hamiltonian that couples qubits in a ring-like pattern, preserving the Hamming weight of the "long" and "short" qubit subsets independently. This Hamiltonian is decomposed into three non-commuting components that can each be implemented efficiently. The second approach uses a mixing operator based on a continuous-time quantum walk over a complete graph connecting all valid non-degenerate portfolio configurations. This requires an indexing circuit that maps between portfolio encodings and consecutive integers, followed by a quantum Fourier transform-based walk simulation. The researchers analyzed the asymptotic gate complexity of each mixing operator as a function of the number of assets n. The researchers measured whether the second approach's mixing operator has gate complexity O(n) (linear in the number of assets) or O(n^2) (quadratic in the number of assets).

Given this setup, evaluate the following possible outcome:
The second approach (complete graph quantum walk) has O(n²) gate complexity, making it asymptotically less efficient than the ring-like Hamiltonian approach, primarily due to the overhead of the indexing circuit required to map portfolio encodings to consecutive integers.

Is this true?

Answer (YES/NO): YES